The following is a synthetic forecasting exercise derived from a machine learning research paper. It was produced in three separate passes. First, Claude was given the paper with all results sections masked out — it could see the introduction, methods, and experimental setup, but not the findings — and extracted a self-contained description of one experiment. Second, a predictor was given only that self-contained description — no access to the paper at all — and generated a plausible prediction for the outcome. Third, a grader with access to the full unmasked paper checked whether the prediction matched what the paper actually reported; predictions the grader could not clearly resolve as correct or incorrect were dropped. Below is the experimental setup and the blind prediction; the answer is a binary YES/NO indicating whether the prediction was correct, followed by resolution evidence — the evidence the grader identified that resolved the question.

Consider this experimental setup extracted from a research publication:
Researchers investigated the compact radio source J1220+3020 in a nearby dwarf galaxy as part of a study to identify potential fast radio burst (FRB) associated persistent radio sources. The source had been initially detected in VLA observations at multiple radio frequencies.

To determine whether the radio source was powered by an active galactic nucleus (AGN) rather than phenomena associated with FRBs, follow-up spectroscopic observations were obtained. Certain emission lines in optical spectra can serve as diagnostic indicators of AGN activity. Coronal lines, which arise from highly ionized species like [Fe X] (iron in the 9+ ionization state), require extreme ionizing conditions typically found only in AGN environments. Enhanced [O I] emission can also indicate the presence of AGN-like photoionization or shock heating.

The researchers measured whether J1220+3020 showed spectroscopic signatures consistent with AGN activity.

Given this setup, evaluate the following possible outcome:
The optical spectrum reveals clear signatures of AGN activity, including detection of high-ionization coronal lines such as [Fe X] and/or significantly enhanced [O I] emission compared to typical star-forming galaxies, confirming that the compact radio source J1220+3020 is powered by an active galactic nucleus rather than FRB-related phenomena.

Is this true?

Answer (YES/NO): YES